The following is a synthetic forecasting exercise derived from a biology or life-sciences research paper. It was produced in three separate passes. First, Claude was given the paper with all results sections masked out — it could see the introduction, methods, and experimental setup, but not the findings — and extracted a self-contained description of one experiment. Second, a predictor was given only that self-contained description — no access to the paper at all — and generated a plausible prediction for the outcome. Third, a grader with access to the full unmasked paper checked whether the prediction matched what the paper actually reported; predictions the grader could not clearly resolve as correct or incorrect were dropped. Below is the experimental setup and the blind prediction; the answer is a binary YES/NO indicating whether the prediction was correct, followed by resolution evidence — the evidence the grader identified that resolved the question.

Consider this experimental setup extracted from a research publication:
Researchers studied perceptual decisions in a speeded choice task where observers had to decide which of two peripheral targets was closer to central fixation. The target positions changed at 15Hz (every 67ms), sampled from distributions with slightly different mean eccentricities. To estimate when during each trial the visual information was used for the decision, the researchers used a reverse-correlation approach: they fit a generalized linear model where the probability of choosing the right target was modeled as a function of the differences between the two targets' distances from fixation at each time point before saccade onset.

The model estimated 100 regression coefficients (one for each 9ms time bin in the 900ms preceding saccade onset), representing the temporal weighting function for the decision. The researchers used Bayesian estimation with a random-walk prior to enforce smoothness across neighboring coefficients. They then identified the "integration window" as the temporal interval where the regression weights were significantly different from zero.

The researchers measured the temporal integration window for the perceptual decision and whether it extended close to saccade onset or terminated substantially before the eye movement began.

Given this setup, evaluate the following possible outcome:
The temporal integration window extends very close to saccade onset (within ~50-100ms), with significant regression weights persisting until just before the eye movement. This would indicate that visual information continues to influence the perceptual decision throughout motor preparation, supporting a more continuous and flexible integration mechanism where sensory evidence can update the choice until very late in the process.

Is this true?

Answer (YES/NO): NO